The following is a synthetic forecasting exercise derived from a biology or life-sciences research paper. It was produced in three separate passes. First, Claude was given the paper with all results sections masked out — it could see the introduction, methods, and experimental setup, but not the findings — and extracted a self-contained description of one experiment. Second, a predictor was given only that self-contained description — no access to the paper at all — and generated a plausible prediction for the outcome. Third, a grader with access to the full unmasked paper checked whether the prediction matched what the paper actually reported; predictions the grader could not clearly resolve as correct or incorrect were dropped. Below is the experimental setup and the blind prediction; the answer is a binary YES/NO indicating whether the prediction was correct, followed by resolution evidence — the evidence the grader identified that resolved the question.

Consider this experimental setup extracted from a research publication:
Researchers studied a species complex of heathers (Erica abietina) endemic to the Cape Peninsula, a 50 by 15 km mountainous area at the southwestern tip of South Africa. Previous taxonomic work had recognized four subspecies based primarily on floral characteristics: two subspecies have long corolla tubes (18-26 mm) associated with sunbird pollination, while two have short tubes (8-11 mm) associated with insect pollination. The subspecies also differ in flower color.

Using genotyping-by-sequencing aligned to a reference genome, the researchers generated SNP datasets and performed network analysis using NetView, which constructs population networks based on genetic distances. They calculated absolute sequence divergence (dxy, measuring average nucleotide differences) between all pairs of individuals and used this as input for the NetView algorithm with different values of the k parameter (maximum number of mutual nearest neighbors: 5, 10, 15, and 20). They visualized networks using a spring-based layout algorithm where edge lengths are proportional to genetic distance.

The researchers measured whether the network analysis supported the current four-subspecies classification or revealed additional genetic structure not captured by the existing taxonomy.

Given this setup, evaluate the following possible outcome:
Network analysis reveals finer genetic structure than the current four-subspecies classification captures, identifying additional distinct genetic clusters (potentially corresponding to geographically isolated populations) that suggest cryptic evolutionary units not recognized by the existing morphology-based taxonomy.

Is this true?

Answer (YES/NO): YES